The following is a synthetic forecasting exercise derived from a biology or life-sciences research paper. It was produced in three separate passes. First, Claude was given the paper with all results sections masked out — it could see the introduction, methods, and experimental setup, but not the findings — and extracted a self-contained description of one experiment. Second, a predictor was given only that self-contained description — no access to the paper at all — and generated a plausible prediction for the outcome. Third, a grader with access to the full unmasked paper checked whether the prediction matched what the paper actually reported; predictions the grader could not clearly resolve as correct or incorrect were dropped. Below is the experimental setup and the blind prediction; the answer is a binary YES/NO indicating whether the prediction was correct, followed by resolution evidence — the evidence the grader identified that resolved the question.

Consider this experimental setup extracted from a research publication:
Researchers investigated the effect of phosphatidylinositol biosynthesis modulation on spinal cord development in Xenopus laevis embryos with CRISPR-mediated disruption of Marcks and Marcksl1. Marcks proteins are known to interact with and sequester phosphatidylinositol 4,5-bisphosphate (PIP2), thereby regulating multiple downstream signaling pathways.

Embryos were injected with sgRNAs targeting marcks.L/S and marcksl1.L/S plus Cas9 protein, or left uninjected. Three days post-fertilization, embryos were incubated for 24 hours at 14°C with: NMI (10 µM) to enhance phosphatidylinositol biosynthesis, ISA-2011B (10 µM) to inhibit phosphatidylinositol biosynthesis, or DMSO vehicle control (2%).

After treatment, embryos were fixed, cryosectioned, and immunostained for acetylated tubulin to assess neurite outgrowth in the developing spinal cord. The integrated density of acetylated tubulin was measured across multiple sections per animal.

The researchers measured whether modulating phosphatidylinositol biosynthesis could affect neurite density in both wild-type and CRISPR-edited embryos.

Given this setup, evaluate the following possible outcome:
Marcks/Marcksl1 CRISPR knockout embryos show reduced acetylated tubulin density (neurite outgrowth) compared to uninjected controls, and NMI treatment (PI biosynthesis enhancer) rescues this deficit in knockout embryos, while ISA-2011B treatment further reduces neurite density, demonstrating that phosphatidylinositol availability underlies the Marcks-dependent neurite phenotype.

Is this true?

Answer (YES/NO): NO